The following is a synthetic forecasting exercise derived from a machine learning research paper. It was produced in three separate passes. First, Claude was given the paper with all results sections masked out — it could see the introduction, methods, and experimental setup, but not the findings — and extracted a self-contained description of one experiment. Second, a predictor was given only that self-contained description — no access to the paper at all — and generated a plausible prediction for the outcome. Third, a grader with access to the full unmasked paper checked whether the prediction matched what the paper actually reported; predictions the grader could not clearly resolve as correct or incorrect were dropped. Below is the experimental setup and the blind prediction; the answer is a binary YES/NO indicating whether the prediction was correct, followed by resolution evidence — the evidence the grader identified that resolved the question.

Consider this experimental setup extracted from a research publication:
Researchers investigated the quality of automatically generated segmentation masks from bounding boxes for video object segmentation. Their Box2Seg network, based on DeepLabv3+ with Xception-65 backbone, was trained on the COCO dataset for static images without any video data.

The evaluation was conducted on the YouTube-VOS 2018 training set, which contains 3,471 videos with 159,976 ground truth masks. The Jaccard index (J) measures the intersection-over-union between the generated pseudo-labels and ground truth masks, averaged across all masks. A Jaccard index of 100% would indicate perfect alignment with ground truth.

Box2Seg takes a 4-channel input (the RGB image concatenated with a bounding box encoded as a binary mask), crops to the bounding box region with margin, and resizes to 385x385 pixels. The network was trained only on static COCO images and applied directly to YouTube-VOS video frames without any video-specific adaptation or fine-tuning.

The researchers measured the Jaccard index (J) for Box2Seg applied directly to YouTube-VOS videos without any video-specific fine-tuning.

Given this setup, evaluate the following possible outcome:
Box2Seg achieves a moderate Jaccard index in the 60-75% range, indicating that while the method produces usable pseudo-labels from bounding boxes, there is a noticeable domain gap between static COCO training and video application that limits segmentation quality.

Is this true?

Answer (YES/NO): NO